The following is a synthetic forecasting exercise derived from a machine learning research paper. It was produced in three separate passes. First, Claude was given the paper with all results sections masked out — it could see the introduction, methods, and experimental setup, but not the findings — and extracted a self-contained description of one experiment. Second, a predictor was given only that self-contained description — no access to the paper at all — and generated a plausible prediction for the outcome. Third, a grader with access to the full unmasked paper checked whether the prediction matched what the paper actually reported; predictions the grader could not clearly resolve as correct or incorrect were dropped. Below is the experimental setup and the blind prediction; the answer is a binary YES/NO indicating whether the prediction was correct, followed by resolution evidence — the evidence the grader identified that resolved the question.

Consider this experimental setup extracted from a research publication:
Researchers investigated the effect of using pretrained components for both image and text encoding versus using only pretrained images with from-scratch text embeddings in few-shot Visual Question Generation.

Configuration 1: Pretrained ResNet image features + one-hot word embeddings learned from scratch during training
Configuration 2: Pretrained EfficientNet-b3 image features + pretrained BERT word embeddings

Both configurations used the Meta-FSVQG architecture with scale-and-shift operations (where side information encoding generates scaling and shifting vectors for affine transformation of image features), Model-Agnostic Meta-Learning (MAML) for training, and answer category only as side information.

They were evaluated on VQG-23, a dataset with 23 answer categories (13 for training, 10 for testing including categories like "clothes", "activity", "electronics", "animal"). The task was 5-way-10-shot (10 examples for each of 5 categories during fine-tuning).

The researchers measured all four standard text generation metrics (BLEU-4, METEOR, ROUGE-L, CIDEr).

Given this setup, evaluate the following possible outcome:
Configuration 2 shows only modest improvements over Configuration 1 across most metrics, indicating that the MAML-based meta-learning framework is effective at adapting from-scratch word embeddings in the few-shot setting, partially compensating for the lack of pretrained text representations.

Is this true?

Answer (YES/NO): YES